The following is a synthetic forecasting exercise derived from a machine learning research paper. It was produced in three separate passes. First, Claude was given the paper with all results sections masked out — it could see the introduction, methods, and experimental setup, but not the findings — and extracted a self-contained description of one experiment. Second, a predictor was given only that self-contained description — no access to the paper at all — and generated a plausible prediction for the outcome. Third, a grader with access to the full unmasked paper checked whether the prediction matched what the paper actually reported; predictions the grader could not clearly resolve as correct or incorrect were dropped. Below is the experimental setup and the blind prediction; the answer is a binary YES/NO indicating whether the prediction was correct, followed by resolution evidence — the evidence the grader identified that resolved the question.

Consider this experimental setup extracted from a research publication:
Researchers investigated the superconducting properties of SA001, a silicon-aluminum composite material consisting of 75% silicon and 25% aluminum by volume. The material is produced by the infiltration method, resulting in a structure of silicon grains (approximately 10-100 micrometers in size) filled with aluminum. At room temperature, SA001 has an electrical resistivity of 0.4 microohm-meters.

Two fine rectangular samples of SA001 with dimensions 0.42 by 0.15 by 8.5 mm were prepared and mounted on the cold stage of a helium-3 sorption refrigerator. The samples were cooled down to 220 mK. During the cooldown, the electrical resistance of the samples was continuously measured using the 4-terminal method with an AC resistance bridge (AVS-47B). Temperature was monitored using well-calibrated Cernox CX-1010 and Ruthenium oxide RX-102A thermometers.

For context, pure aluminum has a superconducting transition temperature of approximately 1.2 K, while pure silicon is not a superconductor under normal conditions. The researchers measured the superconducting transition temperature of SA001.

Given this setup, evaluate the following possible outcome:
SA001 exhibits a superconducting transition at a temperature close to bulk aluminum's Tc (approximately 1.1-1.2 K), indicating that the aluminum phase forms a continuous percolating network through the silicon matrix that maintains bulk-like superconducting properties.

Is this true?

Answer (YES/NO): YES